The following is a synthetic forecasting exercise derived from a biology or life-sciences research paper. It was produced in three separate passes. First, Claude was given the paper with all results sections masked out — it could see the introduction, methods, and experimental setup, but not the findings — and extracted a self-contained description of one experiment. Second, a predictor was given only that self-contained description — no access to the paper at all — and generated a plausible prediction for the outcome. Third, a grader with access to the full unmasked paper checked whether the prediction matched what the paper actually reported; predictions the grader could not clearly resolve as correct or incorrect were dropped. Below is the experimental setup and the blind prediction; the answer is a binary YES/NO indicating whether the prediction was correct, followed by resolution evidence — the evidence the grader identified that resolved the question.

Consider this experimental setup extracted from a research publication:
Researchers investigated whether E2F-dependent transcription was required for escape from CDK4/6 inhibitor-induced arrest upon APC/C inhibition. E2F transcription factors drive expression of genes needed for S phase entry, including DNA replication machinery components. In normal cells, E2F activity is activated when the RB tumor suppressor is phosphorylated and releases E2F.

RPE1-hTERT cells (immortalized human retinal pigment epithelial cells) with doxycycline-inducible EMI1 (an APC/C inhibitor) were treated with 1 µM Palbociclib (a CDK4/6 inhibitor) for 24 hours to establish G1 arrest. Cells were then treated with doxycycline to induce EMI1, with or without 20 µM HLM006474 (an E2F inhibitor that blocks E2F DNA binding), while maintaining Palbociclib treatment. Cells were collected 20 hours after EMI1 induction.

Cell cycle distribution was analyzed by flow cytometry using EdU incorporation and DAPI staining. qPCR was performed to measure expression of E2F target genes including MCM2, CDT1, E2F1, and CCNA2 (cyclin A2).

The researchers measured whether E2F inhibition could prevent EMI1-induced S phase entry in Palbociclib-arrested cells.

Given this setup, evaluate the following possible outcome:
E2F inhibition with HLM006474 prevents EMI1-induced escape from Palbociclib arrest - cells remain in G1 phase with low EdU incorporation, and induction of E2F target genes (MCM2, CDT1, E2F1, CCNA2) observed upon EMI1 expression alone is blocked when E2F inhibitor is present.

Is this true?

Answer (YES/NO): NO